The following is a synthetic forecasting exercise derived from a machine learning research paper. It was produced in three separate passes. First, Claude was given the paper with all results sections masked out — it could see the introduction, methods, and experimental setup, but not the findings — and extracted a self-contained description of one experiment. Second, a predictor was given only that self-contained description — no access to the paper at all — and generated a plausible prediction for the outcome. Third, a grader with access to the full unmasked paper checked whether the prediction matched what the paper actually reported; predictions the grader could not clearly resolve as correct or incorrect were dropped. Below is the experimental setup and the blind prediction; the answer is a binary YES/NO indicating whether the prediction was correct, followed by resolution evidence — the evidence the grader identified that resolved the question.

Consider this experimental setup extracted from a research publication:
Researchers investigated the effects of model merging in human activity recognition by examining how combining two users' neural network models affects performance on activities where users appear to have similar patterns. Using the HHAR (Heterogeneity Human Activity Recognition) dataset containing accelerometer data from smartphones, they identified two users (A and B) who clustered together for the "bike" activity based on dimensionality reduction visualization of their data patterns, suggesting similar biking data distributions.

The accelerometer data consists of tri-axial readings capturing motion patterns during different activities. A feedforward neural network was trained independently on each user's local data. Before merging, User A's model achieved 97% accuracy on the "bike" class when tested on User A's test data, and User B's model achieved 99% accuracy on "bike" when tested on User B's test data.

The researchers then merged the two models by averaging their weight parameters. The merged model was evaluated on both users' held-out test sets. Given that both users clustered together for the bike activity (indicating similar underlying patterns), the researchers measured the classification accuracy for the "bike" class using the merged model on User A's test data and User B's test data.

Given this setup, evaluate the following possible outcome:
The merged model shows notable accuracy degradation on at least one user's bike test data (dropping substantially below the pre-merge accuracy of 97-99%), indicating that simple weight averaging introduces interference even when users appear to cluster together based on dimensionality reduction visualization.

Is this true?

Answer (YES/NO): YES